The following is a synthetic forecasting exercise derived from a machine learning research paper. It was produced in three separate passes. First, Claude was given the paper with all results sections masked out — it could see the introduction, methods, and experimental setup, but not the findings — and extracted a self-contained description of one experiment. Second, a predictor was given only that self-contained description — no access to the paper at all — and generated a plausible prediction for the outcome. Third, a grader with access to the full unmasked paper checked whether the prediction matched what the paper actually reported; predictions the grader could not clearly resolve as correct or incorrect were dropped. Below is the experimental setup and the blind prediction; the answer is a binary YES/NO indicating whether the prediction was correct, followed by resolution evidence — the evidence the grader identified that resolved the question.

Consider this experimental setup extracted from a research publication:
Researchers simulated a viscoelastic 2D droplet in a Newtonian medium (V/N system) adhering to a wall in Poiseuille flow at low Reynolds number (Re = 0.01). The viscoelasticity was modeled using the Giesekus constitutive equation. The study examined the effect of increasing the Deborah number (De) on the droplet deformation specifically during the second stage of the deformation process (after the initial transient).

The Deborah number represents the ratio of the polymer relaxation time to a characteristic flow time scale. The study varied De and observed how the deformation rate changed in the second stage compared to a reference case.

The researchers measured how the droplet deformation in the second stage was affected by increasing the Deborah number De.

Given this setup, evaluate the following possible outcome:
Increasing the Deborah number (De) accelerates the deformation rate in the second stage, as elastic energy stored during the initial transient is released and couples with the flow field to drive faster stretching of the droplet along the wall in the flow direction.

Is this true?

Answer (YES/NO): NO